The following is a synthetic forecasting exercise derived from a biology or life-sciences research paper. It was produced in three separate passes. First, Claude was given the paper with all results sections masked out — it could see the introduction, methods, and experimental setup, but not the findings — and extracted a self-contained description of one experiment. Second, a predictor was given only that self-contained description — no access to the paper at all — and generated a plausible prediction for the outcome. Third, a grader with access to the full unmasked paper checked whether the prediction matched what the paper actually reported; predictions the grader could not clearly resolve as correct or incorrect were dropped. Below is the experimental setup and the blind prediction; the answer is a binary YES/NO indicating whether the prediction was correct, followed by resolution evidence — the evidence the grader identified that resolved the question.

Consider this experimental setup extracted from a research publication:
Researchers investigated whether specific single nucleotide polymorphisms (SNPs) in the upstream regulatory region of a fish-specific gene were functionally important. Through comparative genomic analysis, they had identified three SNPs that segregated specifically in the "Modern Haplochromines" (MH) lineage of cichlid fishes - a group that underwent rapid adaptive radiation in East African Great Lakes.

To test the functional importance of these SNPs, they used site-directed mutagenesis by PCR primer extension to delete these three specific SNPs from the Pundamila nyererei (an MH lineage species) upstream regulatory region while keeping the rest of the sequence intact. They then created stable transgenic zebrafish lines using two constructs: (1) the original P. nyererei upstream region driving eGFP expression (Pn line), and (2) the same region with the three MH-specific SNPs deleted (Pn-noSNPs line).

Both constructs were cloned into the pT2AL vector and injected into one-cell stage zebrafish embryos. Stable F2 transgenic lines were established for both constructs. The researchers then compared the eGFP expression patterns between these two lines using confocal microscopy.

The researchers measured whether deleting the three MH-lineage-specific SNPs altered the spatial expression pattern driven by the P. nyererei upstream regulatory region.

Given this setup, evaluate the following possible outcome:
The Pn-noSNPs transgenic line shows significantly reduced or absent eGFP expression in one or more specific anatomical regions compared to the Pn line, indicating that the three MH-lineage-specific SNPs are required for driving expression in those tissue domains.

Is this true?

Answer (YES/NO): YES